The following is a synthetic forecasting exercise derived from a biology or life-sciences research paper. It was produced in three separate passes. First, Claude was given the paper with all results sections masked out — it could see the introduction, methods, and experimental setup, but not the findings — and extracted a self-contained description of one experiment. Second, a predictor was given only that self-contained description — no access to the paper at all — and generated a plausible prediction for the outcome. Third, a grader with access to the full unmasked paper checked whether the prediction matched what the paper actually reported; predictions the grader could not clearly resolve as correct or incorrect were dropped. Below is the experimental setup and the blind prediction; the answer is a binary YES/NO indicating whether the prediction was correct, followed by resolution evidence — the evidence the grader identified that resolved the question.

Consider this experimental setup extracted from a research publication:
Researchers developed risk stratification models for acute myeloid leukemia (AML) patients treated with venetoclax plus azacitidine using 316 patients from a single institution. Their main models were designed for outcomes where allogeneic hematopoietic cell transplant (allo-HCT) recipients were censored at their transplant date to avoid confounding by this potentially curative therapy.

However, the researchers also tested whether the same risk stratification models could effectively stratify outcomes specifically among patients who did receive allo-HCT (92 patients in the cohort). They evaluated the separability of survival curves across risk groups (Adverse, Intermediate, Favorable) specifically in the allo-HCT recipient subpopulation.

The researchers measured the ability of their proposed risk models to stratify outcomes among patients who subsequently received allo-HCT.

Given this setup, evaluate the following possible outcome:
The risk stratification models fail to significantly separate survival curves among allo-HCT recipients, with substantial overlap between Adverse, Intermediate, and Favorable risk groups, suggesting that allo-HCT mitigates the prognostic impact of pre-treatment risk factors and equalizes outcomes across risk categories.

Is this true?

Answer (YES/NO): NO